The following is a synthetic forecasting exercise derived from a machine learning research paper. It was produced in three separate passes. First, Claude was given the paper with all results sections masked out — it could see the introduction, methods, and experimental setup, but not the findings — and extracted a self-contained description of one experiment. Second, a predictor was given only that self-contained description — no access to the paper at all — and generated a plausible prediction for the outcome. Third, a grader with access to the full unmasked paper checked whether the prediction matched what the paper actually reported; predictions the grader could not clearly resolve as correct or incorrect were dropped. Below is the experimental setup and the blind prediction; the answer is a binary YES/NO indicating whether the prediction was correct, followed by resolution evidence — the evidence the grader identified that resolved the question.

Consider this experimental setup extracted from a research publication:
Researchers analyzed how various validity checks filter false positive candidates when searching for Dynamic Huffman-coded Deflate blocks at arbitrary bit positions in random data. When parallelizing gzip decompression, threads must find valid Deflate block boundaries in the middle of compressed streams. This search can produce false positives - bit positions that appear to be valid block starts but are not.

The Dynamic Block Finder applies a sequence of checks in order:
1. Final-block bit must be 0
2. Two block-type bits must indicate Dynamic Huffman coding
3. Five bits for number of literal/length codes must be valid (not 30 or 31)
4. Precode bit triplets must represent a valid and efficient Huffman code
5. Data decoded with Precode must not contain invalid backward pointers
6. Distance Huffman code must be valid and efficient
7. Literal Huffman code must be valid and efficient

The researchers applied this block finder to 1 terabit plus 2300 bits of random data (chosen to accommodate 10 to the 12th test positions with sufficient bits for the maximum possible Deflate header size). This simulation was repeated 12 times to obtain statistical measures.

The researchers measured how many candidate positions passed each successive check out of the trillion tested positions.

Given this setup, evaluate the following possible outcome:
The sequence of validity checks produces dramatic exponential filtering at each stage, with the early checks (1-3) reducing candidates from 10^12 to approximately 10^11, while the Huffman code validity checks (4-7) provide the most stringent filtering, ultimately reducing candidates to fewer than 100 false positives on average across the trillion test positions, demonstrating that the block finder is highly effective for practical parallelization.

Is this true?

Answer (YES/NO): NO